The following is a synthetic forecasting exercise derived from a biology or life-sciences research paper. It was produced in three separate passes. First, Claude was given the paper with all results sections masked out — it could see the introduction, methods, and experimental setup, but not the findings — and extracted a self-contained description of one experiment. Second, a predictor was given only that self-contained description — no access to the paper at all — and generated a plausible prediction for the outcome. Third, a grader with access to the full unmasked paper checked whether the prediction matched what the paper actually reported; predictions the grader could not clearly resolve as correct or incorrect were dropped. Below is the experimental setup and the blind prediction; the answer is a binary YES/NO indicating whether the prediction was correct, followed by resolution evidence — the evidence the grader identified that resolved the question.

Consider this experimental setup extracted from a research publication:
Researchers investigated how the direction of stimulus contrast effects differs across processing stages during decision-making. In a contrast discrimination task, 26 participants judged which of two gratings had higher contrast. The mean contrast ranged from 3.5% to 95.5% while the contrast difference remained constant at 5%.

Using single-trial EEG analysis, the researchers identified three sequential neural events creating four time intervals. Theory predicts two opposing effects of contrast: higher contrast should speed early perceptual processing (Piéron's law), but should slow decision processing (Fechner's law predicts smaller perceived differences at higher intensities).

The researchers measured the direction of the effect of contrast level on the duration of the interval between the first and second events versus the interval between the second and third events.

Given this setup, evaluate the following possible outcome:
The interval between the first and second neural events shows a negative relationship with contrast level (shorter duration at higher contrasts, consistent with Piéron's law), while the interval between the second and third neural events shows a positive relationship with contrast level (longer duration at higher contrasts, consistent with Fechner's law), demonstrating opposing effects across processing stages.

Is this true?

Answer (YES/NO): YES